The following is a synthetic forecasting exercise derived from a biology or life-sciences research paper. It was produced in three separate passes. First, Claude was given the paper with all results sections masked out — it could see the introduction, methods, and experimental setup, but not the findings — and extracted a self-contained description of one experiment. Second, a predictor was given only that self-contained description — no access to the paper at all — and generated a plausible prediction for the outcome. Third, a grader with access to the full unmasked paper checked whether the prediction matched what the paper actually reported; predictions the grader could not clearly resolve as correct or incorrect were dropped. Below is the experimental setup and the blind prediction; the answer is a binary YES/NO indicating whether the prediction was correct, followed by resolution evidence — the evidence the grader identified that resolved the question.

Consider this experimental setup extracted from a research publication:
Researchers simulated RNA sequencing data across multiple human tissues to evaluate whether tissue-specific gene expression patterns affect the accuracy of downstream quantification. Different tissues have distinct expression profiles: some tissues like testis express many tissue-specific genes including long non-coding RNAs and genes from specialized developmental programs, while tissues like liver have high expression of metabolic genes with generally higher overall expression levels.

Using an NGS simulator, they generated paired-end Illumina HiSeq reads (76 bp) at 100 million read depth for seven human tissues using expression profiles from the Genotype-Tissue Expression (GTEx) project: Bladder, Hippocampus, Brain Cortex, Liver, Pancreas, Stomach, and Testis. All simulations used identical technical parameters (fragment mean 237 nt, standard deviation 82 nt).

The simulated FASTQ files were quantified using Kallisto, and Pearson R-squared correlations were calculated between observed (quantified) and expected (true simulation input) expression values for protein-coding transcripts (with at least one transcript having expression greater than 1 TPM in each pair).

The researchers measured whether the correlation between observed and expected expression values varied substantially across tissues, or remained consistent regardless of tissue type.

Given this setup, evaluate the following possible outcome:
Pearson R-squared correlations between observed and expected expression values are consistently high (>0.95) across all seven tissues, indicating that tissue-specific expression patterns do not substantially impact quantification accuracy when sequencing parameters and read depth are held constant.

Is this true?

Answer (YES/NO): NO